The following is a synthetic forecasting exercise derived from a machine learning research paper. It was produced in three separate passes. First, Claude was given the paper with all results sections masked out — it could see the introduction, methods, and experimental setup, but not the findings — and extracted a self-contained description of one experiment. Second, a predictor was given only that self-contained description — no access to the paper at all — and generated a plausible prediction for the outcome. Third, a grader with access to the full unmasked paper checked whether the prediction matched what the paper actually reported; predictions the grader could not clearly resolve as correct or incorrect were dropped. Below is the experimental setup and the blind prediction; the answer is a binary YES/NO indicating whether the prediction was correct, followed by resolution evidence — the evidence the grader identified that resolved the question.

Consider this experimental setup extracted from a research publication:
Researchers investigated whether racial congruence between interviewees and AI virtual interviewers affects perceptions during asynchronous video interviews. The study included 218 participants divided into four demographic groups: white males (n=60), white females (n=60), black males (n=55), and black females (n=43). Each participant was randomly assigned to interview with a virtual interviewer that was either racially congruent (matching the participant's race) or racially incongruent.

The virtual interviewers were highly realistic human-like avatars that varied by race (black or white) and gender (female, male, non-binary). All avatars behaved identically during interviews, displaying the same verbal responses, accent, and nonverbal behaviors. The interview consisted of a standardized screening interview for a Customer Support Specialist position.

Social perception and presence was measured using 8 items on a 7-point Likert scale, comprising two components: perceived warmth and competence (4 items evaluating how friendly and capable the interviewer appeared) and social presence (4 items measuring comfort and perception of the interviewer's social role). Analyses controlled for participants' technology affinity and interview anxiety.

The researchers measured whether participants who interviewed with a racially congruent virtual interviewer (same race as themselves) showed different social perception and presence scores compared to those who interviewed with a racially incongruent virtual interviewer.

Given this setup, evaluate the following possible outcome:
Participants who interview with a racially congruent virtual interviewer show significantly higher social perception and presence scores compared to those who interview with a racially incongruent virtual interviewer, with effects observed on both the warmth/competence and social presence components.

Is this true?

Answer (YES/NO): NO